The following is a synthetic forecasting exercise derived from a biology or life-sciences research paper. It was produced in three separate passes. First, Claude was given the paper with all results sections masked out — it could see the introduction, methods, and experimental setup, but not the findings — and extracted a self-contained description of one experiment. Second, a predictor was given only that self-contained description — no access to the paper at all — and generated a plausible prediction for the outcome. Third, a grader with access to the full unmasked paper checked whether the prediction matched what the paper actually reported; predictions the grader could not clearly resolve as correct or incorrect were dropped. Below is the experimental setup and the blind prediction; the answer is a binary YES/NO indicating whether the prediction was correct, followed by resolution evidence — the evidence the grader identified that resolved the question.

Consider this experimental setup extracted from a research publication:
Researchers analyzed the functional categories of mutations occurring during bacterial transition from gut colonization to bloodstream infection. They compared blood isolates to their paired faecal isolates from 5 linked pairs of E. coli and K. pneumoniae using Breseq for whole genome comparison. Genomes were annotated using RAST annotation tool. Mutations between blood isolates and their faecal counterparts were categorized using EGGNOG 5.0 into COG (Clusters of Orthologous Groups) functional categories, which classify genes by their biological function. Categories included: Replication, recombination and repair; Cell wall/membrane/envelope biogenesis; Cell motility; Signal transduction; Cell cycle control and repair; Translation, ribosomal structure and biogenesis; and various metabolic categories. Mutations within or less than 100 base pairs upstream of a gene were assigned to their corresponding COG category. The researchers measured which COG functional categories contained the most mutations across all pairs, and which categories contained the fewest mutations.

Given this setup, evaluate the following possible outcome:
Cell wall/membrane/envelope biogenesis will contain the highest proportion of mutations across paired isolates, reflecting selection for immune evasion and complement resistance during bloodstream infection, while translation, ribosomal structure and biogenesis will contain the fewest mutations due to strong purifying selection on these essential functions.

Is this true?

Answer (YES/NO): NO